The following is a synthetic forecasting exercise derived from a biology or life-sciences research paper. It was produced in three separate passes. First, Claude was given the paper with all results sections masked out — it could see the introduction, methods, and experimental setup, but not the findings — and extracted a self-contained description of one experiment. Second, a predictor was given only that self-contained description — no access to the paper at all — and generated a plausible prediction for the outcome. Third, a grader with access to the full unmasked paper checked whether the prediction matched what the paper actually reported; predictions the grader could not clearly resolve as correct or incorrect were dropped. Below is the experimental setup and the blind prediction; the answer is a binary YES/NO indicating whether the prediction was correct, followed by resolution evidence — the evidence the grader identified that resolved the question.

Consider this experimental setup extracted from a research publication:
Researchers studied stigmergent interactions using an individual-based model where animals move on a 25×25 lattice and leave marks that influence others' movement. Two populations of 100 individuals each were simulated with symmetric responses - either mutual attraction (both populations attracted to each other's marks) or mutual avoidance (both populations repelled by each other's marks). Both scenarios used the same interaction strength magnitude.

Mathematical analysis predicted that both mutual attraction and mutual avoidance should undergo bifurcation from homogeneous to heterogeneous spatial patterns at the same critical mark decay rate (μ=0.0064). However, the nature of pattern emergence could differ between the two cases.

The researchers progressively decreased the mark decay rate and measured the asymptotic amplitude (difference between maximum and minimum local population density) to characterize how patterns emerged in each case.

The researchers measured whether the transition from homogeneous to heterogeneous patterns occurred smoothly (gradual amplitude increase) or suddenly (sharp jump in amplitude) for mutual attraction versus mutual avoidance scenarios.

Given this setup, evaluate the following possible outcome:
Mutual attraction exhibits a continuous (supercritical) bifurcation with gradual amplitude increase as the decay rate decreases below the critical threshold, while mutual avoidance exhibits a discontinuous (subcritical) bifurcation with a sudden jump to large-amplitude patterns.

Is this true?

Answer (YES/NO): NO